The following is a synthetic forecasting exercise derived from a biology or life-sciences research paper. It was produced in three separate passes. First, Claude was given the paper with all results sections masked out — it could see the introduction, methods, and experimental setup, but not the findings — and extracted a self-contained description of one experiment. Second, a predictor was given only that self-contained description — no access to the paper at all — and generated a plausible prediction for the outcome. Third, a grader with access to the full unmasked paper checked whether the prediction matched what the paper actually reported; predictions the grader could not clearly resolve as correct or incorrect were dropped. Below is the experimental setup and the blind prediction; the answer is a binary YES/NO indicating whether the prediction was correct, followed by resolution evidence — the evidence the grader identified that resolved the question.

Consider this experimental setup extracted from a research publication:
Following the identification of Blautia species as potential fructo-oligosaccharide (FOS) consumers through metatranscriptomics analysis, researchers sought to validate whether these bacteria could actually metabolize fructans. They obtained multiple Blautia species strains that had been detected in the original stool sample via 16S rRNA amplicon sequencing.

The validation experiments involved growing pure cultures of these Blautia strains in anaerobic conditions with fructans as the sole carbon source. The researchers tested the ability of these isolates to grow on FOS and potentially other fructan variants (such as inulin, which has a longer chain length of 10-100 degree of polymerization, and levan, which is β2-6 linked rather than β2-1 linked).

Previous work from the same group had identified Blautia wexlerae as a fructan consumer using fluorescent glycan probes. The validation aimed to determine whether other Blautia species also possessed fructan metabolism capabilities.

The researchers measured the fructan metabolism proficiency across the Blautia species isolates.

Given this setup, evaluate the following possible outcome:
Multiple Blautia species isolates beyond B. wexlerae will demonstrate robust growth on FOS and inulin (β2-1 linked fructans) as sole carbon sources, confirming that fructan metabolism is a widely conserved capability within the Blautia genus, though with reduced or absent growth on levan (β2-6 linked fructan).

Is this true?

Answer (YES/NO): NO